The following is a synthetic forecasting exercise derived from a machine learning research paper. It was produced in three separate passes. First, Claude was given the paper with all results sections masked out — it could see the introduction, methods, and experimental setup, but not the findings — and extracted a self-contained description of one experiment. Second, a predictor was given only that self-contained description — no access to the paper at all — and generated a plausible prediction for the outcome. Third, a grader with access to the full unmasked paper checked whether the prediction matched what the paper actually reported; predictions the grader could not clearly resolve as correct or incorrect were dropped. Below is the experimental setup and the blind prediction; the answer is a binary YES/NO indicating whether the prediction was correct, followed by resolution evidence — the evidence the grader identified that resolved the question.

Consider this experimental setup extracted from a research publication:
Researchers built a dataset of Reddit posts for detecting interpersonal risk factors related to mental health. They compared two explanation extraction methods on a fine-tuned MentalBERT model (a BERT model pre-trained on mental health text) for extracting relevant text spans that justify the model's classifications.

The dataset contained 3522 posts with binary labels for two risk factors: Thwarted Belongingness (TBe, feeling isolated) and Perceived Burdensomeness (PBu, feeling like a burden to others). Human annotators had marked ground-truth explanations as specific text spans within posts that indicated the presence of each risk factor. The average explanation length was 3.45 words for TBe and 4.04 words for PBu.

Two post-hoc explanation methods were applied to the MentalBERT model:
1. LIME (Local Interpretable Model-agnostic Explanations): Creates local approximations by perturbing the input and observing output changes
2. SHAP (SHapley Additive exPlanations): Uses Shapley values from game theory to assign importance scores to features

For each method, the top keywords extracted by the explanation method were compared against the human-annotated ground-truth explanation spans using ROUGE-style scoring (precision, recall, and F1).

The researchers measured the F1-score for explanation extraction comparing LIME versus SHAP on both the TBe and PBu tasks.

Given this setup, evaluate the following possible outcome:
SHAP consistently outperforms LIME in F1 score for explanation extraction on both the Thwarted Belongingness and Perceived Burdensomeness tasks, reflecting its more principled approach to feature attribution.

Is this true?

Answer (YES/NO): YES